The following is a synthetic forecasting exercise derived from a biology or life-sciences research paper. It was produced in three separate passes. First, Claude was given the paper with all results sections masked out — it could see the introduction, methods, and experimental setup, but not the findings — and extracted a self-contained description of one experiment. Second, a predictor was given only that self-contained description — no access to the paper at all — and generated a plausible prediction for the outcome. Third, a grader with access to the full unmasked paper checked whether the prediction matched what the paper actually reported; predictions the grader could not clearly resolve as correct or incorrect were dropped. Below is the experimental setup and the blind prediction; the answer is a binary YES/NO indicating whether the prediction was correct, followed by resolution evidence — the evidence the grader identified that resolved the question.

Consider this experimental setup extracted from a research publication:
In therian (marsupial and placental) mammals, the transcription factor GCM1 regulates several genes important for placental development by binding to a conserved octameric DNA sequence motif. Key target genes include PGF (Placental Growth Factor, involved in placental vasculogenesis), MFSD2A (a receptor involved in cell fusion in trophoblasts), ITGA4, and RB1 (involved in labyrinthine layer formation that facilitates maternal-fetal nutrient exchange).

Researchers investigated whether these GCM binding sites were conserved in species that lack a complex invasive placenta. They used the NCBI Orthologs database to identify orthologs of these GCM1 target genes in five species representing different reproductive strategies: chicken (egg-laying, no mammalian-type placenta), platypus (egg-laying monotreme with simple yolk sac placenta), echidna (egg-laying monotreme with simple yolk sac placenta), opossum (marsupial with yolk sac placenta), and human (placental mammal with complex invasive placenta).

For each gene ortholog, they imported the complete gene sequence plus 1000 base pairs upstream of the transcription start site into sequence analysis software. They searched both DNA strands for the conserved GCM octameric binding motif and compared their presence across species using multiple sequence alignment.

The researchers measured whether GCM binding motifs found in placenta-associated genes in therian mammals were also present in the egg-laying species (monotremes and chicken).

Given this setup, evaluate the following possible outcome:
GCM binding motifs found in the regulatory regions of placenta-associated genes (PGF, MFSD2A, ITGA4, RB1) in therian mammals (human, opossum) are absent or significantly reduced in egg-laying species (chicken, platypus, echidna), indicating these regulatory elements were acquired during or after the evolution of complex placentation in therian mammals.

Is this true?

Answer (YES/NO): NO